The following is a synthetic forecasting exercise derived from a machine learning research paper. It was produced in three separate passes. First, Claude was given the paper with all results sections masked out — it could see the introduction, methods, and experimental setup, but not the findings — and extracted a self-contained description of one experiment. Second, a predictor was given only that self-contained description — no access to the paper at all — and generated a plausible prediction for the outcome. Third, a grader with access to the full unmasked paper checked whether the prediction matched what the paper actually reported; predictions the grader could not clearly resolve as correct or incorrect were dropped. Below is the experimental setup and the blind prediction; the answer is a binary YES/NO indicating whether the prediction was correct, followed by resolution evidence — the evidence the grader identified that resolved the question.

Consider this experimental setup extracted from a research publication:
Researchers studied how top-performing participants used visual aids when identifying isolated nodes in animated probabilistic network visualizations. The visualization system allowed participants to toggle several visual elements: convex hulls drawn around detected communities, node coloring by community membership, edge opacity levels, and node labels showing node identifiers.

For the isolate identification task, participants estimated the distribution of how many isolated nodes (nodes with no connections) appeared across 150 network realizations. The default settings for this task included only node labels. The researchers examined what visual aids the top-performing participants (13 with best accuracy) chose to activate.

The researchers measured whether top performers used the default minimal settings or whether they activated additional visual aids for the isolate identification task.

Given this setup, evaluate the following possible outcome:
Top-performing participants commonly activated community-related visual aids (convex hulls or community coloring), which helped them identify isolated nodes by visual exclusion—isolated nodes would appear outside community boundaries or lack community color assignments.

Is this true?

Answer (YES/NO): YES